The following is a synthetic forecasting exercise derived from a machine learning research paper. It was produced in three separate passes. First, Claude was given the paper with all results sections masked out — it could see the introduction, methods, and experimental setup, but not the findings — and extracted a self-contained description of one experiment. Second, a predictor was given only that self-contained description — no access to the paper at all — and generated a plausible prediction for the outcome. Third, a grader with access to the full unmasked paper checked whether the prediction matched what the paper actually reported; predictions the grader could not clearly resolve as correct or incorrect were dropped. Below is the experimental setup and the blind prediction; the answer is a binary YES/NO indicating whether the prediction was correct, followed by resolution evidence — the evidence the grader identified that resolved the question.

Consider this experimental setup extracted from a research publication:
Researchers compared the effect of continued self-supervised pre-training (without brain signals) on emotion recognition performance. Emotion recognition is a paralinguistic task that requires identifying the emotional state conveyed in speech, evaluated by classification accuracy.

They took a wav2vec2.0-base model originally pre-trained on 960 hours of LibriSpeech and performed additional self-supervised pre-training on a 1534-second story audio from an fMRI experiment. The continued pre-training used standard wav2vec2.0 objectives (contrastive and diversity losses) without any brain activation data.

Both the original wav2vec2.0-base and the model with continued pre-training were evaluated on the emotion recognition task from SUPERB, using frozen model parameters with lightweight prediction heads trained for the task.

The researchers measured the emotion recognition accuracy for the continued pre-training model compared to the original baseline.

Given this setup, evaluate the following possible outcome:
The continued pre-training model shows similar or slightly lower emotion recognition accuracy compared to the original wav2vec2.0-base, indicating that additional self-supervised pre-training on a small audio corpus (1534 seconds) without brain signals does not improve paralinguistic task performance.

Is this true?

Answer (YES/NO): YES